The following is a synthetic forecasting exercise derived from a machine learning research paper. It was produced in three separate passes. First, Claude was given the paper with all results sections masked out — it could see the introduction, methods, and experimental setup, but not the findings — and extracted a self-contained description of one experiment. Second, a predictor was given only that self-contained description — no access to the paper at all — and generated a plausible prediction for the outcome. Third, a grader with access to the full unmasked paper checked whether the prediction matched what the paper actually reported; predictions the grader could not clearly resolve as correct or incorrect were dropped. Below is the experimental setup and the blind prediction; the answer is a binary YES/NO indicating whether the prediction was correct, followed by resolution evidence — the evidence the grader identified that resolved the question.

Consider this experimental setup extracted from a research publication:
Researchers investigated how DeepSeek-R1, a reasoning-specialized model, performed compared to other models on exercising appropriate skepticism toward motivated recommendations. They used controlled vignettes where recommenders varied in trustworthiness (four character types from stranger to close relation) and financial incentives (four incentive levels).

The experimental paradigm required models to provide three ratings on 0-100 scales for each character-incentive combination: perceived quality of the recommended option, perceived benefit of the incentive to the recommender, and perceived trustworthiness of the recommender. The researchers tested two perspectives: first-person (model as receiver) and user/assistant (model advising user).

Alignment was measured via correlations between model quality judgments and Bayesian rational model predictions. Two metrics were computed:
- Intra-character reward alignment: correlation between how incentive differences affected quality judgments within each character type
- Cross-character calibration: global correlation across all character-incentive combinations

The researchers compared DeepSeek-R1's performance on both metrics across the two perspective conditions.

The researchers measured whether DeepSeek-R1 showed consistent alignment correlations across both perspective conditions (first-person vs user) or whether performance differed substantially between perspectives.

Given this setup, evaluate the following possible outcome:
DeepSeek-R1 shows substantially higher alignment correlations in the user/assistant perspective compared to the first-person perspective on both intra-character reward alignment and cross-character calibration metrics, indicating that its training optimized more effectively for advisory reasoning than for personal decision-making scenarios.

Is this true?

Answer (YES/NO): NO